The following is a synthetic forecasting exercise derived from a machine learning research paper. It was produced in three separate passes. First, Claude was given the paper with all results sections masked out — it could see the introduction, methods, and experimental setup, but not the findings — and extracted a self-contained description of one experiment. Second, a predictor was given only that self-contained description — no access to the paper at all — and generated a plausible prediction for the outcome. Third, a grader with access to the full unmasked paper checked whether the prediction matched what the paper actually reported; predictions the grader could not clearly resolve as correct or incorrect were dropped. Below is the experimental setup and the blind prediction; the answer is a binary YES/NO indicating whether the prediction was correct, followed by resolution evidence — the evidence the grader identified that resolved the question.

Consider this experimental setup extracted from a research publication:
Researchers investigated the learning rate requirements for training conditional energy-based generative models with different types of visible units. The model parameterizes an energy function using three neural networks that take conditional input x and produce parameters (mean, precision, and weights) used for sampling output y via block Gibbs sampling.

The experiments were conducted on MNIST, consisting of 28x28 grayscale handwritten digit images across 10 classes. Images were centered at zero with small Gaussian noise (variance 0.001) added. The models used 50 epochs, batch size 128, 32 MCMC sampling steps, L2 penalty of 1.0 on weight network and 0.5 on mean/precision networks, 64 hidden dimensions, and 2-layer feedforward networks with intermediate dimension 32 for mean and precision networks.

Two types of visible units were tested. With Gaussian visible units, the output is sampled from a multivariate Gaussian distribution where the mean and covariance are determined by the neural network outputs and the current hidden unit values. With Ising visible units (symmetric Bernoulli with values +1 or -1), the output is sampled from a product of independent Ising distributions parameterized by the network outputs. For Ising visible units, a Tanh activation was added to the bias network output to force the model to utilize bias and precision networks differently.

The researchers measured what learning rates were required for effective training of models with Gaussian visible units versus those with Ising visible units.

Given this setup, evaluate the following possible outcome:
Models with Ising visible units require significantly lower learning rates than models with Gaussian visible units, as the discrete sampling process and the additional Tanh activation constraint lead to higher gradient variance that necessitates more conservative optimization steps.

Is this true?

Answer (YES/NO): NO